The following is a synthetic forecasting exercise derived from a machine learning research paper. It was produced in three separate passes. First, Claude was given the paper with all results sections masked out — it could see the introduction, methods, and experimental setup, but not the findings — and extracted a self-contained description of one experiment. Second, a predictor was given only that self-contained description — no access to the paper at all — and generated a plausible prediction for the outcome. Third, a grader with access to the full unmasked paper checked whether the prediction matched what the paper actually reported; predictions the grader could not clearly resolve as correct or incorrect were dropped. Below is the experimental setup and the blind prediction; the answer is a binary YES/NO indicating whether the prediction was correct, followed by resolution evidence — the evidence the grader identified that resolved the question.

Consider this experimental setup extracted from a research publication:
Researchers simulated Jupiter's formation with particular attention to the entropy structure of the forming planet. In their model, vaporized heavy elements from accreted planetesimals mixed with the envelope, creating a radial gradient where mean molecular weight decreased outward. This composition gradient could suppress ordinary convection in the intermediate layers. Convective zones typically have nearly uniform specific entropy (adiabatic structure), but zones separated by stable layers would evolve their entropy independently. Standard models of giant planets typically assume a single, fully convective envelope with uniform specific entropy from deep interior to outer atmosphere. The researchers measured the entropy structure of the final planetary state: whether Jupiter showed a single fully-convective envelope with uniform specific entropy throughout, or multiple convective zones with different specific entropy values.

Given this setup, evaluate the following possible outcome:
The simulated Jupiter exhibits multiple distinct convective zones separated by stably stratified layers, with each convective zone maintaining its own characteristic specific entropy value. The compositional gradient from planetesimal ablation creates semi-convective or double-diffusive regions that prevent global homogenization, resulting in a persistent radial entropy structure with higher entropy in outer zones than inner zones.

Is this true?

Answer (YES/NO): NO